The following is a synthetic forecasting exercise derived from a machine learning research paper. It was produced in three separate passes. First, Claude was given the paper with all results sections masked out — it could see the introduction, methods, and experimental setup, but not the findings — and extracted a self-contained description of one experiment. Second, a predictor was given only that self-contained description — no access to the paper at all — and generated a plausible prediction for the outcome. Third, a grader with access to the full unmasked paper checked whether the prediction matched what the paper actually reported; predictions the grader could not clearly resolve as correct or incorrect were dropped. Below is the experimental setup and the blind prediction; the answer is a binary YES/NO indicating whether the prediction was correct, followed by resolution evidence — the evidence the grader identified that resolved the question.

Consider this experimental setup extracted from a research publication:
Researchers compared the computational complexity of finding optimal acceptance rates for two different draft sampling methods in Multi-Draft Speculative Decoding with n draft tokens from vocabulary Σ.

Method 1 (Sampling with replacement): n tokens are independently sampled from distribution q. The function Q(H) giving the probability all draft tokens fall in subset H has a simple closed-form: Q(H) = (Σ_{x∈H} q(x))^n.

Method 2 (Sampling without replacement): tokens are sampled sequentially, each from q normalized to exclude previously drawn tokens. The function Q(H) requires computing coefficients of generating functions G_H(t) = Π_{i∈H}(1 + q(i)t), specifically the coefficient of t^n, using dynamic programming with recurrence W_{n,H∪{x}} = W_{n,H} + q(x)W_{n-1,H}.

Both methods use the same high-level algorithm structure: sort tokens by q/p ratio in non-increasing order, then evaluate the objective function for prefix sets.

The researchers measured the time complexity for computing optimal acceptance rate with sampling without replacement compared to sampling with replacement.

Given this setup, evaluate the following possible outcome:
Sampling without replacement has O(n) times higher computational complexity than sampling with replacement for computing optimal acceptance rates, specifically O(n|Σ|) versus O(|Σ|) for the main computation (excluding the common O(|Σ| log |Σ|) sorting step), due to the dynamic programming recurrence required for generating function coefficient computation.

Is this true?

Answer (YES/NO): YES